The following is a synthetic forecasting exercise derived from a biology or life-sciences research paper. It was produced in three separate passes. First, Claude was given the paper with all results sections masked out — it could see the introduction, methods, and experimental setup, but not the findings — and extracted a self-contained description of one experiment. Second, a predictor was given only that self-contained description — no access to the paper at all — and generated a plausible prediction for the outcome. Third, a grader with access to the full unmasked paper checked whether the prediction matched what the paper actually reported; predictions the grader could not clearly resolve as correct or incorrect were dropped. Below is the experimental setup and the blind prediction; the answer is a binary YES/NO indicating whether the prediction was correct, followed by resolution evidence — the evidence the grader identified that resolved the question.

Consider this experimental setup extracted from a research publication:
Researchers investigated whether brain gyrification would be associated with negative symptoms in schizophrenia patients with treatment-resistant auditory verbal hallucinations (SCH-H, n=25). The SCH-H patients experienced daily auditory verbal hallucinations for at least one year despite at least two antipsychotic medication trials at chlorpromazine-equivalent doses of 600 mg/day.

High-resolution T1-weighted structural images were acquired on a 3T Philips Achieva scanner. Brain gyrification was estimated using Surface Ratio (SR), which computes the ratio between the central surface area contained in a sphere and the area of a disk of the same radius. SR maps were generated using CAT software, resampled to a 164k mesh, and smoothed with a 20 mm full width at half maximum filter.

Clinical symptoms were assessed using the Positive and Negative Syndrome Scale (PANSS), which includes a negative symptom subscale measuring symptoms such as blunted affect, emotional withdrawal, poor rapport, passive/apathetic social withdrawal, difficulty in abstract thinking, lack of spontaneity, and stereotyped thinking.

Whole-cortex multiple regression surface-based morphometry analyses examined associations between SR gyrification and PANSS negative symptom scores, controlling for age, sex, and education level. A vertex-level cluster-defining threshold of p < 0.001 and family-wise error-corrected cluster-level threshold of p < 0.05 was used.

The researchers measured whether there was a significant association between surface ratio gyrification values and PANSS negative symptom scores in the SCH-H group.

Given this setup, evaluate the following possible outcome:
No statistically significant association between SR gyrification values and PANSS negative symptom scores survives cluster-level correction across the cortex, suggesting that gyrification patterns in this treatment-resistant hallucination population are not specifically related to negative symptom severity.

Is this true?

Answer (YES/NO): YES